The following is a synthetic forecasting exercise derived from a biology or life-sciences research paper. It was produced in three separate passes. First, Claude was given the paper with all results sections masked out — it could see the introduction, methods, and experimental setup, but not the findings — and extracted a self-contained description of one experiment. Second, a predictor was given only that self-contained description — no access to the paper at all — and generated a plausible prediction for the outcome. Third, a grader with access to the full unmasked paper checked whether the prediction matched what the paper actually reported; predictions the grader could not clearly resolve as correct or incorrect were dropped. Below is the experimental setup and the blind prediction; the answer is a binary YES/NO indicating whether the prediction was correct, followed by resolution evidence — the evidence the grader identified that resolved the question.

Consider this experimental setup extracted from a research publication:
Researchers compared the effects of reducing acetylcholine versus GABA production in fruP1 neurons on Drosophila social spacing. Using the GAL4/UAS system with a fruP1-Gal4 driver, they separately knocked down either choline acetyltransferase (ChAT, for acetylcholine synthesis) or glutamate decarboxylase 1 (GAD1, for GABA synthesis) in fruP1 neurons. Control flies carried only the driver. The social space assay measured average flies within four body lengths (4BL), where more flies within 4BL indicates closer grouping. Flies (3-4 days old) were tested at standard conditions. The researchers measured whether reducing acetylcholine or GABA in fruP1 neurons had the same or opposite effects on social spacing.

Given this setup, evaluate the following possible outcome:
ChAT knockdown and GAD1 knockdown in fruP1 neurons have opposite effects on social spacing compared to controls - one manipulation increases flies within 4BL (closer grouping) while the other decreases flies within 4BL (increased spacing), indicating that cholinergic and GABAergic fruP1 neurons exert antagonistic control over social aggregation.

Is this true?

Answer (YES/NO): NO